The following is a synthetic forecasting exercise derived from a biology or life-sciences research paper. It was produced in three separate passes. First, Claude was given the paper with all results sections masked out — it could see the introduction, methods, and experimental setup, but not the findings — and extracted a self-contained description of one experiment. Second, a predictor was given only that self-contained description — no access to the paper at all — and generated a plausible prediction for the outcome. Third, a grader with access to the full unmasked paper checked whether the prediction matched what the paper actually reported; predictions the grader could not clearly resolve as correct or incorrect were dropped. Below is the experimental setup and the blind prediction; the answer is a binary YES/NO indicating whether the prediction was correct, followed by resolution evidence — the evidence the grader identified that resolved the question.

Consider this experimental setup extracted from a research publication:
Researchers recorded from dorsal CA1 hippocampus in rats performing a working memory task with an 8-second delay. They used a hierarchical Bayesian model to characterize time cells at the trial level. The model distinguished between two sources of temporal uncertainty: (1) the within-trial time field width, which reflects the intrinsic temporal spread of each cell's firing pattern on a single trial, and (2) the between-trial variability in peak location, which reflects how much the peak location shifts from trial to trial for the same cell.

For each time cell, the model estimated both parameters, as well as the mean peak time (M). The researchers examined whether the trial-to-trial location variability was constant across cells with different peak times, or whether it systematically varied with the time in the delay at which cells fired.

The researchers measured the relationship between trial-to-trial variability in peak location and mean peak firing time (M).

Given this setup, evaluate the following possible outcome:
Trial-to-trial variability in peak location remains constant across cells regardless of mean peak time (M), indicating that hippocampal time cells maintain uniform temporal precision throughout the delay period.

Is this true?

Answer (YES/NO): NO